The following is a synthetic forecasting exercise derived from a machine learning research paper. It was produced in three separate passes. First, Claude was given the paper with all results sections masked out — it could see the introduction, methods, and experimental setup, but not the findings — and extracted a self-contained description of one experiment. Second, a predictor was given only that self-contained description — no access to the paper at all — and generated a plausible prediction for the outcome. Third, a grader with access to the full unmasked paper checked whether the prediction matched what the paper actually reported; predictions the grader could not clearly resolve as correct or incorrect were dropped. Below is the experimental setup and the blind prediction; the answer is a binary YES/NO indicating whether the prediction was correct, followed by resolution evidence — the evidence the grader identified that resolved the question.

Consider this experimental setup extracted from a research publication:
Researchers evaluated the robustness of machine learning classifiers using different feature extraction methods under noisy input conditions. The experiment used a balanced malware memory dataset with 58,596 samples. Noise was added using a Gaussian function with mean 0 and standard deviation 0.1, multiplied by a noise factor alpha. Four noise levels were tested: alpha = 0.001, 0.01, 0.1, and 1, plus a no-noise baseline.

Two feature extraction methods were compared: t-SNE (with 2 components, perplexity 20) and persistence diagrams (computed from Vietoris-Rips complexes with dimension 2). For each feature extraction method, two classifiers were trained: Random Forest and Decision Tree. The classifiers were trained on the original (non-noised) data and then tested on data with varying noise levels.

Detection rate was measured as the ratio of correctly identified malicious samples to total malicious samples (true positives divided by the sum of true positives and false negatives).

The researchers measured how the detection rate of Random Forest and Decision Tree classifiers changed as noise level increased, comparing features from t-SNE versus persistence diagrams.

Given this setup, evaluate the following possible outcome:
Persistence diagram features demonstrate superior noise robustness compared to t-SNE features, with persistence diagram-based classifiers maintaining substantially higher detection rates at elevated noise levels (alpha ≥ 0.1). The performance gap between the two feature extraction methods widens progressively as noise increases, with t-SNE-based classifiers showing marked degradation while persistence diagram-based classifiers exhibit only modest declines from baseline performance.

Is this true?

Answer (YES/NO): NO